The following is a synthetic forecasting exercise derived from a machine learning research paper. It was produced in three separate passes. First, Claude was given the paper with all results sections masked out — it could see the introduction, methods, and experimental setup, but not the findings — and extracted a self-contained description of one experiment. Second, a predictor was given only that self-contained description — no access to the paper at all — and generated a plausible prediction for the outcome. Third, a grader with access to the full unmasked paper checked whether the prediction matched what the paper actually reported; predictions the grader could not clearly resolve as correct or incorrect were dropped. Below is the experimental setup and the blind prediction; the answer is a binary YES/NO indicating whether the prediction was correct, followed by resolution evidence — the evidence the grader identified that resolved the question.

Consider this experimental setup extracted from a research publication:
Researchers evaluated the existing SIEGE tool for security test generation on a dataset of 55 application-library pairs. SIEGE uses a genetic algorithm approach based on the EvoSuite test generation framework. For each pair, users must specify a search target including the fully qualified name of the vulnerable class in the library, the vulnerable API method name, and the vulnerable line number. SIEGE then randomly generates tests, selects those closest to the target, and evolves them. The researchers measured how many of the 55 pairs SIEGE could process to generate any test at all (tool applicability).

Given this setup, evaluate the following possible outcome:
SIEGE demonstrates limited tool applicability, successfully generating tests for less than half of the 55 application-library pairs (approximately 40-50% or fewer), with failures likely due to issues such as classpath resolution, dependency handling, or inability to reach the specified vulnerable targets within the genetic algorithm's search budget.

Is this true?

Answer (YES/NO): NO